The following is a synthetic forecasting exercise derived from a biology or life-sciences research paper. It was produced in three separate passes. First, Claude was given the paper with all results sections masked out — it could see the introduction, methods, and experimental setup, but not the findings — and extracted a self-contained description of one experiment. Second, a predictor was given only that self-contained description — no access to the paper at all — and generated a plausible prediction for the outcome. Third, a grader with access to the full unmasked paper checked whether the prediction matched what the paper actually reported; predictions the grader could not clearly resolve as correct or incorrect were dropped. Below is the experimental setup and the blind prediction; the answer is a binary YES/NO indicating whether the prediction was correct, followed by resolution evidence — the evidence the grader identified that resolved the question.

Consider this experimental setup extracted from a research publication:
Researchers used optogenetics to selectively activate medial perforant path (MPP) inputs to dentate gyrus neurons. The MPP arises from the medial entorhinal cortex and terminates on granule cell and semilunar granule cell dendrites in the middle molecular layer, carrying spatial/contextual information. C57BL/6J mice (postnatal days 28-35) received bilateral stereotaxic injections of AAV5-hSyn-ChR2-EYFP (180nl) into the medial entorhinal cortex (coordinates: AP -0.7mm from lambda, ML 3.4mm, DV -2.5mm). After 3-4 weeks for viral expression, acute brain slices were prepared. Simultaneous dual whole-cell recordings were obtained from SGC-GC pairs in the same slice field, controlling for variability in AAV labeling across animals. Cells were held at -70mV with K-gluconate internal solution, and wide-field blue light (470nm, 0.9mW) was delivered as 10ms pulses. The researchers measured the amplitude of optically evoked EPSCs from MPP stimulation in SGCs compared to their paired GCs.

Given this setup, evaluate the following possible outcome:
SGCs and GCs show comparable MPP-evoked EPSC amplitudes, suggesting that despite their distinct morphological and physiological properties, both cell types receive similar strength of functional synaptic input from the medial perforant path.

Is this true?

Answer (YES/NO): NO